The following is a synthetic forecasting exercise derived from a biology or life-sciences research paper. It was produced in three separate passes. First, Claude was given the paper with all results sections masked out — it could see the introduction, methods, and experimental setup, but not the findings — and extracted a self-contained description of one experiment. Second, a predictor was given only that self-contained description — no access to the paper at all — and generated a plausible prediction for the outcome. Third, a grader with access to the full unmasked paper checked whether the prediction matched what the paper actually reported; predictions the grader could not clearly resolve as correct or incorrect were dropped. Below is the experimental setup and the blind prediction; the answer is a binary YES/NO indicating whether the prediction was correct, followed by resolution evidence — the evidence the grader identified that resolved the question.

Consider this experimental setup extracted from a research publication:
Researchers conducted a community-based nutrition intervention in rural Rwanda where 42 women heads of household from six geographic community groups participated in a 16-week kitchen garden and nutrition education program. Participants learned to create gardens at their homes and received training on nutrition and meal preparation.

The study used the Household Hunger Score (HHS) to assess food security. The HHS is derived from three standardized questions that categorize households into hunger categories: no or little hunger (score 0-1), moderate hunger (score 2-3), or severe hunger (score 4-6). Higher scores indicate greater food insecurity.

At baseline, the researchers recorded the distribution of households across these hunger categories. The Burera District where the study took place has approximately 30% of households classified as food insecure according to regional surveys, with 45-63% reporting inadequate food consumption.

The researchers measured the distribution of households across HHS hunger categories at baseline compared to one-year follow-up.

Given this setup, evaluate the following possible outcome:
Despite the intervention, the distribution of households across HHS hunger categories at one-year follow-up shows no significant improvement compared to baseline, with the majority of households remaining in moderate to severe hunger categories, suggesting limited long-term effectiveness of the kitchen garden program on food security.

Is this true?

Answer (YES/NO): YES